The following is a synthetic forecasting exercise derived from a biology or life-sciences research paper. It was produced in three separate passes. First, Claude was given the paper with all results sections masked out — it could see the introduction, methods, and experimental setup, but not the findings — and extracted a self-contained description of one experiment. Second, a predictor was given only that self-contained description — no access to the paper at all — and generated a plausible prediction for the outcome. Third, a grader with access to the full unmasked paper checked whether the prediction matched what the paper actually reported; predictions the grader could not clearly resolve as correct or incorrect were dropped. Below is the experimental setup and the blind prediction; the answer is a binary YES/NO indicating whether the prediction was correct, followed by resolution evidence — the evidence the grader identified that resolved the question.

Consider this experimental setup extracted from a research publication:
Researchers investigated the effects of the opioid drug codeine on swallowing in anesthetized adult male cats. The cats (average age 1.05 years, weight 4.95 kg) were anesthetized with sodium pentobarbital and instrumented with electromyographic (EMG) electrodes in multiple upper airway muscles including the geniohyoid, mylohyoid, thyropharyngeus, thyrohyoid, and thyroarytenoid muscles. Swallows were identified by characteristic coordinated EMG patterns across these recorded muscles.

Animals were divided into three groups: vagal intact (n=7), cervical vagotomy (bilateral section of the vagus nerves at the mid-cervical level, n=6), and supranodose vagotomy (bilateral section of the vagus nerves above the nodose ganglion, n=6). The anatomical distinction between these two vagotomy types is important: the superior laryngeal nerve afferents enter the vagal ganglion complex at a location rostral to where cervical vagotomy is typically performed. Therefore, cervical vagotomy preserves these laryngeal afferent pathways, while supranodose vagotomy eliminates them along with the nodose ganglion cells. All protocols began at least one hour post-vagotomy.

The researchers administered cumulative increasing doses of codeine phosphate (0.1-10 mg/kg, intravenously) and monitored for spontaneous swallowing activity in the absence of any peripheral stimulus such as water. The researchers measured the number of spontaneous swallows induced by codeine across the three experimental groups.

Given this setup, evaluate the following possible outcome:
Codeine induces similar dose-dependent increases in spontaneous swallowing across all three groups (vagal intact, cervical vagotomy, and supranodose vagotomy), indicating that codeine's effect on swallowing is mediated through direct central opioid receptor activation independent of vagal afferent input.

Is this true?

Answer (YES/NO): NO